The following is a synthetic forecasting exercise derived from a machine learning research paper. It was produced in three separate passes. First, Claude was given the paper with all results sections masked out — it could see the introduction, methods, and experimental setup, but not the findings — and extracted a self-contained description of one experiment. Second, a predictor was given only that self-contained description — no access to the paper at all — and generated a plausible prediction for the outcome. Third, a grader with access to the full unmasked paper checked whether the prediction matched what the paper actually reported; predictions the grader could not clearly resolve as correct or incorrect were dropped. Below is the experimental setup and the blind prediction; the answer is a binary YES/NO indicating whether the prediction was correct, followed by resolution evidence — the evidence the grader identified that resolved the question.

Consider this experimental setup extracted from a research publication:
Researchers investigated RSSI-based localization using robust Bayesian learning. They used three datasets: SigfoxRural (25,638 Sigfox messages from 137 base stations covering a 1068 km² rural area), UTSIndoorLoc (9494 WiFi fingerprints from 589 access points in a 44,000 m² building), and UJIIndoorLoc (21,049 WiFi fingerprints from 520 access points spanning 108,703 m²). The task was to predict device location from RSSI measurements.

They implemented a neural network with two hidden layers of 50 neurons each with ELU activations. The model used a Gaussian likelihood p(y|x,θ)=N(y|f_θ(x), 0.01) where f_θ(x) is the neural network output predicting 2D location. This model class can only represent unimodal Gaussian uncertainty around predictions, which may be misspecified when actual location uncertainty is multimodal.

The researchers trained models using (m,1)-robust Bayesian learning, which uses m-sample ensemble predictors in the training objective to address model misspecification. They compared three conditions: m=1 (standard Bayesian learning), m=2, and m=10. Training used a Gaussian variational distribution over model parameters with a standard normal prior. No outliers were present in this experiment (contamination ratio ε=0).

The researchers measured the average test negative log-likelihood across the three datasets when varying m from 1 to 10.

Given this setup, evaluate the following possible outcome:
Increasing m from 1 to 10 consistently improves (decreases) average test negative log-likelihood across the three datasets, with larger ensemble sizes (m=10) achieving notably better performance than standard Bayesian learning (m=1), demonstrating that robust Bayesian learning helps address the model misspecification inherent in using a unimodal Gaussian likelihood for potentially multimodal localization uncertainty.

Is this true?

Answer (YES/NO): YES